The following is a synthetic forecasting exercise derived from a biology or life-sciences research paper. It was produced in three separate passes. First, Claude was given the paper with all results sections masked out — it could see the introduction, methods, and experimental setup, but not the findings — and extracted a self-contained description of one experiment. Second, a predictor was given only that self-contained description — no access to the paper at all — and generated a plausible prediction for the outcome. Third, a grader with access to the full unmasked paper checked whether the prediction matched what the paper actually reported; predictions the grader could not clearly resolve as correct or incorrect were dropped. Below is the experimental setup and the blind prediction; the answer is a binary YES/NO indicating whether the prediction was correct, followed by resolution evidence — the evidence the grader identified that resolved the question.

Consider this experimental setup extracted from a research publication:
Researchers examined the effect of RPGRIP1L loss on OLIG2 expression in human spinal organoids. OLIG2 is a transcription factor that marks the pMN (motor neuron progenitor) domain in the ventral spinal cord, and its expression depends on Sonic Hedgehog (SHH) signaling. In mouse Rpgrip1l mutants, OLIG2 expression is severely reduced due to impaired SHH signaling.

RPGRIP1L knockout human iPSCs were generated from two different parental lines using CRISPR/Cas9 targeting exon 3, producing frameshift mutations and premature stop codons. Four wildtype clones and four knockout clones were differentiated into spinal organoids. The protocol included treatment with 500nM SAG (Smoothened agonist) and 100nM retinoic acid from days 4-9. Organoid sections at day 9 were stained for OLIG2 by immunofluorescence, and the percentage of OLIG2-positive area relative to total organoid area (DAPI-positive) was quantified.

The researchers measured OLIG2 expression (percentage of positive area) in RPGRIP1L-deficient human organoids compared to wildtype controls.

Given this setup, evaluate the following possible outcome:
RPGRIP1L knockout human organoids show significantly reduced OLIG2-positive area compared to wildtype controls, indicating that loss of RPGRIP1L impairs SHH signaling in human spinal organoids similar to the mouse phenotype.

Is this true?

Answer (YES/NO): NO